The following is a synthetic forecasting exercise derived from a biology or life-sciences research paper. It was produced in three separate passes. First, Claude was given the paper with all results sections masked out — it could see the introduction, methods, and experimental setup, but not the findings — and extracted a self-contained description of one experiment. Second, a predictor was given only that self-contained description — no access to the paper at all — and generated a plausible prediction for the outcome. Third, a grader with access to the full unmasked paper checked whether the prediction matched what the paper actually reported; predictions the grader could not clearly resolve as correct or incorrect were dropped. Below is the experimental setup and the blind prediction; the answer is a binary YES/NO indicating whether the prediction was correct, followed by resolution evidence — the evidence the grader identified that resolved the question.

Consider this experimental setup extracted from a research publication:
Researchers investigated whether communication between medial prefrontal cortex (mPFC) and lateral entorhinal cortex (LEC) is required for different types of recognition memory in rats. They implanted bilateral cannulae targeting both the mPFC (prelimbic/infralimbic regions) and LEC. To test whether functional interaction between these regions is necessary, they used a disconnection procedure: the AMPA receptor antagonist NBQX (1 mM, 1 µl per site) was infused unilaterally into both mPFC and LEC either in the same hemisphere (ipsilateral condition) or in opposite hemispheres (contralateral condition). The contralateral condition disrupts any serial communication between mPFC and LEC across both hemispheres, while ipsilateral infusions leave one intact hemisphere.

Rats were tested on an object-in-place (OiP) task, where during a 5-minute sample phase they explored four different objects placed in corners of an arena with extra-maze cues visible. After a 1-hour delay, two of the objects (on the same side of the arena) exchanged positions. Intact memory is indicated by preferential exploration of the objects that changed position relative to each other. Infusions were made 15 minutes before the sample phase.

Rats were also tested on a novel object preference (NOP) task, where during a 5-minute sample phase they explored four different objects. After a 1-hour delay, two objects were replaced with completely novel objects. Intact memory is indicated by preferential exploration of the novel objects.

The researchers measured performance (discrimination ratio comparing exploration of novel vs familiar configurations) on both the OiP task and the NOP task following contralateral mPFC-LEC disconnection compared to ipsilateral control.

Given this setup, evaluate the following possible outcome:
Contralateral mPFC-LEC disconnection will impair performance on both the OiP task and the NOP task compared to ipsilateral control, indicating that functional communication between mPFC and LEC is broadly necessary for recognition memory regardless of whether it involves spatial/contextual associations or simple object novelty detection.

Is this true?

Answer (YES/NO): NO